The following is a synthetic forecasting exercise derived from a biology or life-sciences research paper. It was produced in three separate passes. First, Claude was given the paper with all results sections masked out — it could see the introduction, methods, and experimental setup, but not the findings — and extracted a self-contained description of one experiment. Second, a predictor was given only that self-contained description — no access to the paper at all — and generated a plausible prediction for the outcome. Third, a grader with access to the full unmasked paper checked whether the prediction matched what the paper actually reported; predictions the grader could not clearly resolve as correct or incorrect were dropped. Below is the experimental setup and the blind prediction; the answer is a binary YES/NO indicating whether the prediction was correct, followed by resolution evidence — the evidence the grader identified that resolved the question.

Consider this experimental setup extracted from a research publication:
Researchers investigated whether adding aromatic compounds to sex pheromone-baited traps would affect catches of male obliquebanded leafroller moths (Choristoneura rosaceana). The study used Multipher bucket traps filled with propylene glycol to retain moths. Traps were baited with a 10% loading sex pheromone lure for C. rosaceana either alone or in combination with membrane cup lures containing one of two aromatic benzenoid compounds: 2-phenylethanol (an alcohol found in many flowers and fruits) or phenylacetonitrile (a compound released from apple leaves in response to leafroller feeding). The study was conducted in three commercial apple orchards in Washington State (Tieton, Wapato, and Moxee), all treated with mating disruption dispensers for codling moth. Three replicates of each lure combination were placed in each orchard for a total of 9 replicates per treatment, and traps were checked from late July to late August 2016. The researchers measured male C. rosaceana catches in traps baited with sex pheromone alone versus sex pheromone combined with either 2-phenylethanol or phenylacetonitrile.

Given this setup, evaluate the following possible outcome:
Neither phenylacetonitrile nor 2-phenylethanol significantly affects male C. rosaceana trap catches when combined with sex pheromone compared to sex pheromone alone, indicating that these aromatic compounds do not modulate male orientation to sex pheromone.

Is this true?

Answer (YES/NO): NO